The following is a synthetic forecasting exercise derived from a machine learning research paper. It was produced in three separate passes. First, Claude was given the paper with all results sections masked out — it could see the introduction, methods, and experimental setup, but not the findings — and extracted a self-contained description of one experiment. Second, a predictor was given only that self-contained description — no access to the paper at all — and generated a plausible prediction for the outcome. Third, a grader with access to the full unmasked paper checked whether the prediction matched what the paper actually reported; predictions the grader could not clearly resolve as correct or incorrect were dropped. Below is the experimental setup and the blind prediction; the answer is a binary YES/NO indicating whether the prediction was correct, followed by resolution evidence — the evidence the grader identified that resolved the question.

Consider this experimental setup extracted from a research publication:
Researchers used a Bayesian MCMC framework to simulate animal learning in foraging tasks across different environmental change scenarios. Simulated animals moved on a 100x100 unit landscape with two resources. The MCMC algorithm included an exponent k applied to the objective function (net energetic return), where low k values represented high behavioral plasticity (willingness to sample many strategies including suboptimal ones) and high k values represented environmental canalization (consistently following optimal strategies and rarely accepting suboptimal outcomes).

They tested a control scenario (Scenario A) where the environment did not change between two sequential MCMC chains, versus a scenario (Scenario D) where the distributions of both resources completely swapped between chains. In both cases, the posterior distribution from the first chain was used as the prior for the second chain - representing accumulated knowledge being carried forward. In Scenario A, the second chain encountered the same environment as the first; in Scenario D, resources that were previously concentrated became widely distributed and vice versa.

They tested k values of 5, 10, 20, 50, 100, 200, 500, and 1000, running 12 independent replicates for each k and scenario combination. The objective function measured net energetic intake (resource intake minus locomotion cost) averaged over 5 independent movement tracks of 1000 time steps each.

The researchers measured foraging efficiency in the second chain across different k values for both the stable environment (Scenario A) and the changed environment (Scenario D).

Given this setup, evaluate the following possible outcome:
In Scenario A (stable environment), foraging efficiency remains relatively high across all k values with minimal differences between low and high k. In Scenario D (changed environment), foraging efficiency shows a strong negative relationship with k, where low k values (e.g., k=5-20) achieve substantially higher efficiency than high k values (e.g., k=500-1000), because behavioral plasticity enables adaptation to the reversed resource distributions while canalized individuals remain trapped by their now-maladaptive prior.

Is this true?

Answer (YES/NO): NO